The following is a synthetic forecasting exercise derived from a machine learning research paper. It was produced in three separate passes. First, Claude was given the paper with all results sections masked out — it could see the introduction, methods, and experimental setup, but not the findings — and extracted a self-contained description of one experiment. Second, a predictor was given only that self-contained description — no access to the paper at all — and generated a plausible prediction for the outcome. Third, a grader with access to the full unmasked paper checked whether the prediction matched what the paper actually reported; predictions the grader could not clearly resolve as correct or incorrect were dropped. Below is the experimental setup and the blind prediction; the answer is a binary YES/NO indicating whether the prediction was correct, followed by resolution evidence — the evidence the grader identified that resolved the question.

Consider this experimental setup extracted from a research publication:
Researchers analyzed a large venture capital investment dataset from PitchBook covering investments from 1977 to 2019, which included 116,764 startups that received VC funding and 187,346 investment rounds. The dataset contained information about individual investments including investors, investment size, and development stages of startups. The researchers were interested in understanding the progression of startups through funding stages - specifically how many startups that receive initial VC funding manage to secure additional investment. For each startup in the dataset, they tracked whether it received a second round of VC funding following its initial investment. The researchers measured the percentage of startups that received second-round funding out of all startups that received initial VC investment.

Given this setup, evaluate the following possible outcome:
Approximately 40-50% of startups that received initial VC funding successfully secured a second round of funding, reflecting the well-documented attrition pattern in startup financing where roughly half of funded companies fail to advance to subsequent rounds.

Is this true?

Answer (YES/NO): NO